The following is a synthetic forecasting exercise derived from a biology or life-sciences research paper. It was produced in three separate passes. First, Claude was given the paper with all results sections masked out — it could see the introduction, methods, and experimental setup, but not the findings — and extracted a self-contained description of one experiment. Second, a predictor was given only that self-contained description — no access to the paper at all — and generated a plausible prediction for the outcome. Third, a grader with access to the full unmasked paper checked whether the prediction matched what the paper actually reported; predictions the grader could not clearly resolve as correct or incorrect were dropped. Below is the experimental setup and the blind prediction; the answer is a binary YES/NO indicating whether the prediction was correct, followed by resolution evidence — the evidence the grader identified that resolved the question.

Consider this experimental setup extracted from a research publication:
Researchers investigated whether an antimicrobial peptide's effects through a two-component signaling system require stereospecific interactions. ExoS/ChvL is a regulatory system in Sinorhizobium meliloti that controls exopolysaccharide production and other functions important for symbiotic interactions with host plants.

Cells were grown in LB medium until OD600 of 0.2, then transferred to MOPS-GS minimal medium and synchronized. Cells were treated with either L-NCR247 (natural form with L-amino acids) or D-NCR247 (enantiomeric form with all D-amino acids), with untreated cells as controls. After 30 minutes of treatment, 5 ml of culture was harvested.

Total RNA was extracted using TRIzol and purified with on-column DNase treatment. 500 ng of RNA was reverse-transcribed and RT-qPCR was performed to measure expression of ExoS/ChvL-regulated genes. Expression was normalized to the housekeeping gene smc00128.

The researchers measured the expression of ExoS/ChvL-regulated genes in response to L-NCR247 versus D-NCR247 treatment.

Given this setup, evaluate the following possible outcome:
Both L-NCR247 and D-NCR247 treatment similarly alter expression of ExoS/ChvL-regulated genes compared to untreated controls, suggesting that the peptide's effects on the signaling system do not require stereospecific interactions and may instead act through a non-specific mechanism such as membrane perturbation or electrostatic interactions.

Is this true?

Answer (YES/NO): NO